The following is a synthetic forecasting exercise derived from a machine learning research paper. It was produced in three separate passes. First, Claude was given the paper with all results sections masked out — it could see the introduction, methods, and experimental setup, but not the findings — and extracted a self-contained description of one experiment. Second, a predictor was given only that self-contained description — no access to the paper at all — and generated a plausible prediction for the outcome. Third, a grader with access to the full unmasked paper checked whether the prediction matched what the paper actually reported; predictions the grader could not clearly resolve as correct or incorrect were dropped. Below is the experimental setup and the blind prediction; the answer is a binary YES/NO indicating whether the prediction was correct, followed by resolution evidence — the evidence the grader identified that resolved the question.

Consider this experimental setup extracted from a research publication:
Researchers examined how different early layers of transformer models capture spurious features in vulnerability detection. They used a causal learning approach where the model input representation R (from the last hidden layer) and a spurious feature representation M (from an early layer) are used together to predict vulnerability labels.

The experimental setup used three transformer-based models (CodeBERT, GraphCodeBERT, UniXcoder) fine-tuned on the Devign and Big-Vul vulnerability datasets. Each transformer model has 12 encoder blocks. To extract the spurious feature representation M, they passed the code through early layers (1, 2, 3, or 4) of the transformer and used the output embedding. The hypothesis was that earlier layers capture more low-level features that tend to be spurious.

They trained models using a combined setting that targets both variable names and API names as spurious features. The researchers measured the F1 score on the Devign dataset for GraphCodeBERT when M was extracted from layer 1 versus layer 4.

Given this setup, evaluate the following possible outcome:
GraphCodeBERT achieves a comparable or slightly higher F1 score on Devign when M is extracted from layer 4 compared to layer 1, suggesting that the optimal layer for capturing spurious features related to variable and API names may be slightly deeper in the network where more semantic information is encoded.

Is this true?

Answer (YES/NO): NO